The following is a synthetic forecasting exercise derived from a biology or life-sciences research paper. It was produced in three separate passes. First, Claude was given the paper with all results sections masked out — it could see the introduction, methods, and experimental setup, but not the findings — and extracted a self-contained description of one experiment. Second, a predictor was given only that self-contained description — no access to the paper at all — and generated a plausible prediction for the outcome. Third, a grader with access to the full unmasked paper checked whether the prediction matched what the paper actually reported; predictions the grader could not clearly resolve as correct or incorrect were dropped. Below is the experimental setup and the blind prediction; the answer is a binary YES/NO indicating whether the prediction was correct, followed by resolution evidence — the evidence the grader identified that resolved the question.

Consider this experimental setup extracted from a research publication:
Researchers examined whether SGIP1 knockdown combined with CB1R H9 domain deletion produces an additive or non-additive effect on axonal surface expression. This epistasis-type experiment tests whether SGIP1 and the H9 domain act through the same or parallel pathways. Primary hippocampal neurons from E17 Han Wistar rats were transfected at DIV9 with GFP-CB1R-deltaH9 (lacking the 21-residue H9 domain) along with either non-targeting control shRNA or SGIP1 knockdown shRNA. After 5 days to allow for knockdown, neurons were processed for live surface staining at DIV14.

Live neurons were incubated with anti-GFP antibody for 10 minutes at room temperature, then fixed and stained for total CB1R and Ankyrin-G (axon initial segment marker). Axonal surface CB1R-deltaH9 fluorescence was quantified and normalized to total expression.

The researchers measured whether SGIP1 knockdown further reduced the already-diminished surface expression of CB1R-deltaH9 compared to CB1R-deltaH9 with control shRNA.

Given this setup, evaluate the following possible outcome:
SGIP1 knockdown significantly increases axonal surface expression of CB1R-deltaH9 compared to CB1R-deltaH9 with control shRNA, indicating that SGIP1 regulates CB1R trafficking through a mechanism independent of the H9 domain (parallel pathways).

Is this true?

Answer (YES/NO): NO